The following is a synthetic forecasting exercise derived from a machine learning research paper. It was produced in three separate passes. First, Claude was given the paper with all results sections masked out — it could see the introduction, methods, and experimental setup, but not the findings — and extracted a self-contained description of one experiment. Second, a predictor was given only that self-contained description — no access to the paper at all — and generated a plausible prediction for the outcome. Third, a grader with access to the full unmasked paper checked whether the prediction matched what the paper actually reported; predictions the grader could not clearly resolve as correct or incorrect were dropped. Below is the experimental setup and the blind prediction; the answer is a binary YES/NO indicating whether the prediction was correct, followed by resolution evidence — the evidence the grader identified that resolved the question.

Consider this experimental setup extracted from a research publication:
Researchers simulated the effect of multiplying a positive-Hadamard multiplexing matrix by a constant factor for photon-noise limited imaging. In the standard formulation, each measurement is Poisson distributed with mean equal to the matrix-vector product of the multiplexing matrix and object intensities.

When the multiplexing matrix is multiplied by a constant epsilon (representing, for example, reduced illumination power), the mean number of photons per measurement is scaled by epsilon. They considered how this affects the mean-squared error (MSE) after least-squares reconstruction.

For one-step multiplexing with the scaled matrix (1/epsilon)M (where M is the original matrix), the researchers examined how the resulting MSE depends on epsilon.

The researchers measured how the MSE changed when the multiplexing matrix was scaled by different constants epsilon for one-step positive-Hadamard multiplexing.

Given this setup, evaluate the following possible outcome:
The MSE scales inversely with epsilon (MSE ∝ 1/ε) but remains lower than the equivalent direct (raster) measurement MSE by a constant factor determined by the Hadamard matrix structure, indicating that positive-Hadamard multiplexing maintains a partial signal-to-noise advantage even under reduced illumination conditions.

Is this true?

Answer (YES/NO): NO